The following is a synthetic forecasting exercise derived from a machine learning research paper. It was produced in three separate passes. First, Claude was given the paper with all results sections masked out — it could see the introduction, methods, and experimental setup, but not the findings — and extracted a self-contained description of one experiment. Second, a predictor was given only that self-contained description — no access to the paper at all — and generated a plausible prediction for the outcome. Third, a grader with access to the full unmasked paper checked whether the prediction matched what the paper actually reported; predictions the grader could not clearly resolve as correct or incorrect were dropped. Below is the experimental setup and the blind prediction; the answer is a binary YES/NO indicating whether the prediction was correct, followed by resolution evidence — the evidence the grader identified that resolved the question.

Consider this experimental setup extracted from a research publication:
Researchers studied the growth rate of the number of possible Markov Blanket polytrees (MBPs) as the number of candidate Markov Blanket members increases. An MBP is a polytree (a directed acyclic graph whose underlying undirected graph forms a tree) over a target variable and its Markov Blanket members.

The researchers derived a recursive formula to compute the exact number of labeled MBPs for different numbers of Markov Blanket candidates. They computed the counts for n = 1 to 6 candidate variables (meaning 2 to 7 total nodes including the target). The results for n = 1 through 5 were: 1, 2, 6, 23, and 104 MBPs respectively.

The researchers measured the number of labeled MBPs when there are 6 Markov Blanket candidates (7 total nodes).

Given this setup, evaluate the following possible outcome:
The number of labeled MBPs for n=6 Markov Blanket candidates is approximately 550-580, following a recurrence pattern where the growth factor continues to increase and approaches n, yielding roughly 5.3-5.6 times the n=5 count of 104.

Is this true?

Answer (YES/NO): NO